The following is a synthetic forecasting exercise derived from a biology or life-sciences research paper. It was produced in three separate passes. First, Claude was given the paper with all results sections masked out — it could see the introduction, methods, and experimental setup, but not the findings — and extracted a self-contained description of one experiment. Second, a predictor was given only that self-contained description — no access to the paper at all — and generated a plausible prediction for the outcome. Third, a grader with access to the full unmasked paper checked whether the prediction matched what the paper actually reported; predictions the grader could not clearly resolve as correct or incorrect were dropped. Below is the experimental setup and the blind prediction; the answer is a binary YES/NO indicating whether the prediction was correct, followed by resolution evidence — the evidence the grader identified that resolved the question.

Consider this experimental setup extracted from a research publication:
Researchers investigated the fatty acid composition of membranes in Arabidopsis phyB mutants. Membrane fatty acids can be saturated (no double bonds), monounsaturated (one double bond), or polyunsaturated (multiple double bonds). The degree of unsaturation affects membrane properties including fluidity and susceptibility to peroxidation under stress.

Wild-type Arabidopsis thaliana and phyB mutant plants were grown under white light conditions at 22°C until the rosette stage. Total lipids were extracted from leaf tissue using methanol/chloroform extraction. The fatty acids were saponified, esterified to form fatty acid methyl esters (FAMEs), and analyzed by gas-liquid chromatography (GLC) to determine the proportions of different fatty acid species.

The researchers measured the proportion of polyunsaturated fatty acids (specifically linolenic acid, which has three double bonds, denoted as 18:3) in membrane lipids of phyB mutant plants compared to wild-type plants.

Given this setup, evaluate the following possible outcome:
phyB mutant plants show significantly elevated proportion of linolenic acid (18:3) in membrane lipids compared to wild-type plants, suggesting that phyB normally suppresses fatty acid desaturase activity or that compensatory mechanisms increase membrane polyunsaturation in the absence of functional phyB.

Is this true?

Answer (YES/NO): NO